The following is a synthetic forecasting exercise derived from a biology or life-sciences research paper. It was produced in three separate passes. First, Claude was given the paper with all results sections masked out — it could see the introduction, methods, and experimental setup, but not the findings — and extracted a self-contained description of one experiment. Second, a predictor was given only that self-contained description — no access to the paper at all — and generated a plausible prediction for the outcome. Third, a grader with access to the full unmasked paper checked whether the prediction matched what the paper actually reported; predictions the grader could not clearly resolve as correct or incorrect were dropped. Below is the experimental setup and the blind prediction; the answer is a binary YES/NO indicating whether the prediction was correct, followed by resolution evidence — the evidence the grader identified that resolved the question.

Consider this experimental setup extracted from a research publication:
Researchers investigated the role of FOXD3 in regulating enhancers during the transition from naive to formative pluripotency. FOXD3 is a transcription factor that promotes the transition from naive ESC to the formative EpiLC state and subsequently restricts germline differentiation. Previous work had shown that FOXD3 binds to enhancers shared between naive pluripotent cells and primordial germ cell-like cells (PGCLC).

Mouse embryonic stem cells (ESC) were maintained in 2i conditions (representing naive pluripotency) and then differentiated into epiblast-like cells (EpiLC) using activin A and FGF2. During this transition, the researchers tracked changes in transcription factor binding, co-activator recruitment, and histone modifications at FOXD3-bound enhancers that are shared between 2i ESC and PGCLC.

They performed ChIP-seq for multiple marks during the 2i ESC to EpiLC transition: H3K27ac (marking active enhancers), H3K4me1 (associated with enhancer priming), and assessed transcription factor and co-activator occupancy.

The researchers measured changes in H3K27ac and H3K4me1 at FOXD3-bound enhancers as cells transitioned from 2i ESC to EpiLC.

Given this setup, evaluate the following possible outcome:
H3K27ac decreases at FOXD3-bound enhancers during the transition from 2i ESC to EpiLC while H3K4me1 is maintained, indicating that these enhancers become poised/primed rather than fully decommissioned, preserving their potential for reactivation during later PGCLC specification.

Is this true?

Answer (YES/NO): YES